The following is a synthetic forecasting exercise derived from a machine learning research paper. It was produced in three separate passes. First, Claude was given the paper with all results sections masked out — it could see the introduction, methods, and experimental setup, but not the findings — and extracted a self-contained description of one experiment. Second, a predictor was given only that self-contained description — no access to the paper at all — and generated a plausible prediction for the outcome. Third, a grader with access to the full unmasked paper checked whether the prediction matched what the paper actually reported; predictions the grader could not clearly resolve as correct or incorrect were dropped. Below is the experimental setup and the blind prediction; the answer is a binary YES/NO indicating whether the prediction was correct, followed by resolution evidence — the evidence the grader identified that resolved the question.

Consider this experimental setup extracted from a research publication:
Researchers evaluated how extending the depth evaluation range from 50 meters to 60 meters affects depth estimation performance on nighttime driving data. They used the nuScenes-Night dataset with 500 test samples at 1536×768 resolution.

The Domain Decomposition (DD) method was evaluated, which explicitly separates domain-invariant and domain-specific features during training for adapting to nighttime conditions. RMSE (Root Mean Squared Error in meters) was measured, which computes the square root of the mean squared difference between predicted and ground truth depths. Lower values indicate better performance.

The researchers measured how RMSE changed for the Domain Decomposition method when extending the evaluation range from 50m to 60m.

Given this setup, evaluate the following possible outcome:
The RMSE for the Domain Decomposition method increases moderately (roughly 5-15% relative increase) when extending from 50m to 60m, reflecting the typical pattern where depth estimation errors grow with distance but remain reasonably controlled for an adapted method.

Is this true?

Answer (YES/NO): NO